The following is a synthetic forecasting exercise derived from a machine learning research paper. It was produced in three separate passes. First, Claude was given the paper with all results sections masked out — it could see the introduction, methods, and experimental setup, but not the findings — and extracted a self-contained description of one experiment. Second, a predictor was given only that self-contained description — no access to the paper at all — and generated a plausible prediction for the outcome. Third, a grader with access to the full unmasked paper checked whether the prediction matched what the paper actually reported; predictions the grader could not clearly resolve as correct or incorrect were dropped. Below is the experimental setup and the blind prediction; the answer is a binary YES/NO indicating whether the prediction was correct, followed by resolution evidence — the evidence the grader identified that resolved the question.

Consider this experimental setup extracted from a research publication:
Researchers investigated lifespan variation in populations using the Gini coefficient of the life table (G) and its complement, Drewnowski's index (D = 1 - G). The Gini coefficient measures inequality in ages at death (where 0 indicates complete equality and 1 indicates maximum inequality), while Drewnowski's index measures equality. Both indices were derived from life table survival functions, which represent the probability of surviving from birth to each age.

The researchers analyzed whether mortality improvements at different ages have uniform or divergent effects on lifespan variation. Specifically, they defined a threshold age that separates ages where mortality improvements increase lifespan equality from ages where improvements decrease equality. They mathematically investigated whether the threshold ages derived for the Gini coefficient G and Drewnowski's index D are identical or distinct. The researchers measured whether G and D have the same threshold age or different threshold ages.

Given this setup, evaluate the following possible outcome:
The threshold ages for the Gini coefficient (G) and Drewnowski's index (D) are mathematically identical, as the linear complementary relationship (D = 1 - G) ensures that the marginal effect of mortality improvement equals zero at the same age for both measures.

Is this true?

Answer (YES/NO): YES